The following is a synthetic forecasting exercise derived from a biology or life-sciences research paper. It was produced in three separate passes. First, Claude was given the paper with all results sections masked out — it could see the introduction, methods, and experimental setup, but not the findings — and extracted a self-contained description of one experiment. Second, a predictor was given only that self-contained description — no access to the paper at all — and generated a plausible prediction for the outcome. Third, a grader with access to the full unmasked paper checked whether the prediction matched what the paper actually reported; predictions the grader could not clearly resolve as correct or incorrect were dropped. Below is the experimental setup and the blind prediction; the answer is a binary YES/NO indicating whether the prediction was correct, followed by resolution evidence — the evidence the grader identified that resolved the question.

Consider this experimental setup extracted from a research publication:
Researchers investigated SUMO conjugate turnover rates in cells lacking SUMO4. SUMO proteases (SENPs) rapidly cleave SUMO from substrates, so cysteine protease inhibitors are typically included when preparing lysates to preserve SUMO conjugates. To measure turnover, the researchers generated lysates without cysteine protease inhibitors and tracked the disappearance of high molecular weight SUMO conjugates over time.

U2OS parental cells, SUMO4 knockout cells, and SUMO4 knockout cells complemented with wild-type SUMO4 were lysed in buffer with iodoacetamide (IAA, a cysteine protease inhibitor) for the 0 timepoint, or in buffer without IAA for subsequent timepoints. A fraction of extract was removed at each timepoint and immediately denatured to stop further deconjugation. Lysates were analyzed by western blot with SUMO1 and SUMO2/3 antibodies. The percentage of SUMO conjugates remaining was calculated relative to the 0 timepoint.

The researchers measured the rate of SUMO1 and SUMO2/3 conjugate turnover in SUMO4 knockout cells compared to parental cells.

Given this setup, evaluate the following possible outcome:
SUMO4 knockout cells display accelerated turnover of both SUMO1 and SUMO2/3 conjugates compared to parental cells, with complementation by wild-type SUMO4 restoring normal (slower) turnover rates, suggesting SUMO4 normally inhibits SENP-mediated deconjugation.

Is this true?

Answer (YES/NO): NO